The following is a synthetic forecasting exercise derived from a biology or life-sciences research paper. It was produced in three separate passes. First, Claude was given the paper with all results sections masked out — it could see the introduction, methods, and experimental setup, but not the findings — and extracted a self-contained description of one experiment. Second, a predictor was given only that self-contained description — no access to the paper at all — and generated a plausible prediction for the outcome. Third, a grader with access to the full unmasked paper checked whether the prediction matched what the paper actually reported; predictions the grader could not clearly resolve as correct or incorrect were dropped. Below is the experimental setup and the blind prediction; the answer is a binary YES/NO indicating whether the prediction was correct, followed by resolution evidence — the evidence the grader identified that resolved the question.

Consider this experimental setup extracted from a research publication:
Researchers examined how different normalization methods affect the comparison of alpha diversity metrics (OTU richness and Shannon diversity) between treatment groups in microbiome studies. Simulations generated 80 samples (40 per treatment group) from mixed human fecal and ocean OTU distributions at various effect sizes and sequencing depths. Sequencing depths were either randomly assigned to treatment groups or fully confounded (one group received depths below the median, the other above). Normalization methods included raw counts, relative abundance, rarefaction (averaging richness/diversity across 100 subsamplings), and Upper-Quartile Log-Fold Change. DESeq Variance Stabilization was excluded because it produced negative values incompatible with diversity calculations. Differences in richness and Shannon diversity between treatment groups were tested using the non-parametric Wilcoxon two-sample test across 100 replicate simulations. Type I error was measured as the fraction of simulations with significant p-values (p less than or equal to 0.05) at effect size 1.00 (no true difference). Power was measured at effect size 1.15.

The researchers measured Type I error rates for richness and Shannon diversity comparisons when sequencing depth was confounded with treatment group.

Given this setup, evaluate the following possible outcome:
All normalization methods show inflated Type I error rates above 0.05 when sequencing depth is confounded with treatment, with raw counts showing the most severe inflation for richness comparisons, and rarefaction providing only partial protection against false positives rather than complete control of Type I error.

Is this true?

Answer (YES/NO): NO